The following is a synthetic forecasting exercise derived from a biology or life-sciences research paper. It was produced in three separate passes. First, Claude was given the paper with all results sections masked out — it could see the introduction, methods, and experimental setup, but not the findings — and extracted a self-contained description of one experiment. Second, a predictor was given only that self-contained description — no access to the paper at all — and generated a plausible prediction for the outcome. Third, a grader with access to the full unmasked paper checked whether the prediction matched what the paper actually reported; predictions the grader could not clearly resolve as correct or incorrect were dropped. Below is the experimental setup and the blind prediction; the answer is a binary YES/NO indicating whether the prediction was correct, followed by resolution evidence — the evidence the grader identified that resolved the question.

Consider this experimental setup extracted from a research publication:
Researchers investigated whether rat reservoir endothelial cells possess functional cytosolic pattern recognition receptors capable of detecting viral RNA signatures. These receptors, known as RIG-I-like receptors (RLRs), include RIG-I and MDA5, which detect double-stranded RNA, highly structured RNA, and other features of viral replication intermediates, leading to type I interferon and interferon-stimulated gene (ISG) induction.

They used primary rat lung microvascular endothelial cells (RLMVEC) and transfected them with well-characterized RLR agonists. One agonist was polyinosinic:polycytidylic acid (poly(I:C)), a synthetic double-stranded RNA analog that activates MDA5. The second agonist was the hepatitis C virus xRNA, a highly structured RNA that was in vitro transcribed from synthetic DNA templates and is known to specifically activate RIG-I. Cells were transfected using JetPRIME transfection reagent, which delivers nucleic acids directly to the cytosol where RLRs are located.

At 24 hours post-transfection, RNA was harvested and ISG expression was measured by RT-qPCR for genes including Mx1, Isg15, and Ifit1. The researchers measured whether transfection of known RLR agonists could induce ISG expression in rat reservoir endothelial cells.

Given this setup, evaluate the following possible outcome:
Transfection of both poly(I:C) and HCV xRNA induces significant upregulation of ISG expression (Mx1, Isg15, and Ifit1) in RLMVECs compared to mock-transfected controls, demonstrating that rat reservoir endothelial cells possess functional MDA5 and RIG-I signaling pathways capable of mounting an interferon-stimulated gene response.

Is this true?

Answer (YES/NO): NO